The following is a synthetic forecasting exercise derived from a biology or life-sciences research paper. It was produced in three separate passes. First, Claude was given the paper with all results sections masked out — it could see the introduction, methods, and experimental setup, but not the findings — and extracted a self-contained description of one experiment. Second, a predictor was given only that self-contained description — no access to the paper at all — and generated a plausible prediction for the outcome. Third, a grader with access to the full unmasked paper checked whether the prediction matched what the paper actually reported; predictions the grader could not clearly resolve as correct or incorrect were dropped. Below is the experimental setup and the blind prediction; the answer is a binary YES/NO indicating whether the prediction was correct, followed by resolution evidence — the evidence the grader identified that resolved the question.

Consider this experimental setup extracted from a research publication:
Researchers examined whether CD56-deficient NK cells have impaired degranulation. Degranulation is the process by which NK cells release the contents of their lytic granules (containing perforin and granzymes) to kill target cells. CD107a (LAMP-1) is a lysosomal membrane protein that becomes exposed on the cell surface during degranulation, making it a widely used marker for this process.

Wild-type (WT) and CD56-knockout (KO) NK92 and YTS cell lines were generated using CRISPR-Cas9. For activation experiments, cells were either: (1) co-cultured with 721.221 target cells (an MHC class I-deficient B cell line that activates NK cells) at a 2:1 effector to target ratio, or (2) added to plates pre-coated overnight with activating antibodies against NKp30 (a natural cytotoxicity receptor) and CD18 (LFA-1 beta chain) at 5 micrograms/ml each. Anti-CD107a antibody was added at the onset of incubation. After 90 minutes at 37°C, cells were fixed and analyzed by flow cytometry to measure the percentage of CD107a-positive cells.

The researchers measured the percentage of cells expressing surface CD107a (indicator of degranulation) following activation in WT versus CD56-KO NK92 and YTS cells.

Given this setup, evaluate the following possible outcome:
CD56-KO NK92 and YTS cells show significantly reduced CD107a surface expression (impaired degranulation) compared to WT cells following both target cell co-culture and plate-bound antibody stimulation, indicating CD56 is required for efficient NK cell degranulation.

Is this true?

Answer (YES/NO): NO